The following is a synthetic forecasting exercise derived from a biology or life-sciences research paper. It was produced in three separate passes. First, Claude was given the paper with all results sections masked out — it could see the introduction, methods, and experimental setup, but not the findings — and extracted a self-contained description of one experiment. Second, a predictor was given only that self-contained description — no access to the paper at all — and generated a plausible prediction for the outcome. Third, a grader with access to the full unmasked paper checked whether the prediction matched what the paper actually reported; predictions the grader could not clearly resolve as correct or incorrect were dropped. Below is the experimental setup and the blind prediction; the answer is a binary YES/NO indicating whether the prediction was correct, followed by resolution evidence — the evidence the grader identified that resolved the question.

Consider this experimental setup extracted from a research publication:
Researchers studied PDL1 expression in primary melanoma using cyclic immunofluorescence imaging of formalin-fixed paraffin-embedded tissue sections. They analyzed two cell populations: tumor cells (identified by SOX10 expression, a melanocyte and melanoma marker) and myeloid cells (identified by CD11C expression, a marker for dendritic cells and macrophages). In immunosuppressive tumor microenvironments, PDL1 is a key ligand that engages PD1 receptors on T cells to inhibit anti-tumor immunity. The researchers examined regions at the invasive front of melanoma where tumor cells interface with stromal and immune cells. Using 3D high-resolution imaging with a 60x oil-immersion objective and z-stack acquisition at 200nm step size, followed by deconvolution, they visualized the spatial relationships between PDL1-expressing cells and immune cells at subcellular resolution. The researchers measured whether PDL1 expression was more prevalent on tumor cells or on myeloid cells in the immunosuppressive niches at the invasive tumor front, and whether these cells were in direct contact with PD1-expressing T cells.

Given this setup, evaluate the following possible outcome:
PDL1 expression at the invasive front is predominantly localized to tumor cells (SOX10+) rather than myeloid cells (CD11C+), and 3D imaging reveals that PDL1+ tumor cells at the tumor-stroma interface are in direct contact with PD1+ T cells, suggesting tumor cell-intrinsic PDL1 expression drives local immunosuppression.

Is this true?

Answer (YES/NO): NO